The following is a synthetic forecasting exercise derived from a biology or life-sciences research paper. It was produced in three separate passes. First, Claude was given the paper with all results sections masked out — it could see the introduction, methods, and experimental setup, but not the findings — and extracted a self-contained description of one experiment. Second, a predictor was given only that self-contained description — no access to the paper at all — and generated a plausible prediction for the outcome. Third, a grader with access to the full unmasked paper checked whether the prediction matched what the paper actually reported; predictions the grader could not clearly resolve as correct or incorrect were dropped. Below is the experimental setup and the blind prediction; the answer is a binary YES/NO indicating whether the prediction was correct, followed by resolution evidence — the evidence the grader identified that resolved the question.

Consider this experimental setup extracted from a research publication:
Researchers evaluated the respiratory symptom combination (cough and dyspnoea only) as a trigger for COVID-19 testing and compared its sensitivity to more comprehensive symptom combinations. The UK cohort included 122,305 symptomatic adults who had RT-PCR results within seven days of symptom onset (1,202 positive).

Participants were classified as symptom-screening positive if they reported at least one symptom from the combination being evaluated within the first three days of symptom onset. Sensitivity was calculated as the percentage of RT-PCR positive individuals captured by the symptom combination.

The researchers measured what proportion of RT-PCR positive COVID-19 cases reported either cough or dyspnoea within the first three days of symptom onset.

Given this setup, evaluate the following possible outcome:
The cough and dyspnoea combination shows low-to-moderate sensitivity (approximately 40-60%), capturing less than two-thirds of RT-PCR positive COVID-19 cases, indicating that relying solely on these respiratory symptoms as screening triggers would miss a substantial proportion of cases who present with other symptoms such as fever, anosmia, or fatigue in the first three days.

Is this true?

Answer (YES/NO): YES